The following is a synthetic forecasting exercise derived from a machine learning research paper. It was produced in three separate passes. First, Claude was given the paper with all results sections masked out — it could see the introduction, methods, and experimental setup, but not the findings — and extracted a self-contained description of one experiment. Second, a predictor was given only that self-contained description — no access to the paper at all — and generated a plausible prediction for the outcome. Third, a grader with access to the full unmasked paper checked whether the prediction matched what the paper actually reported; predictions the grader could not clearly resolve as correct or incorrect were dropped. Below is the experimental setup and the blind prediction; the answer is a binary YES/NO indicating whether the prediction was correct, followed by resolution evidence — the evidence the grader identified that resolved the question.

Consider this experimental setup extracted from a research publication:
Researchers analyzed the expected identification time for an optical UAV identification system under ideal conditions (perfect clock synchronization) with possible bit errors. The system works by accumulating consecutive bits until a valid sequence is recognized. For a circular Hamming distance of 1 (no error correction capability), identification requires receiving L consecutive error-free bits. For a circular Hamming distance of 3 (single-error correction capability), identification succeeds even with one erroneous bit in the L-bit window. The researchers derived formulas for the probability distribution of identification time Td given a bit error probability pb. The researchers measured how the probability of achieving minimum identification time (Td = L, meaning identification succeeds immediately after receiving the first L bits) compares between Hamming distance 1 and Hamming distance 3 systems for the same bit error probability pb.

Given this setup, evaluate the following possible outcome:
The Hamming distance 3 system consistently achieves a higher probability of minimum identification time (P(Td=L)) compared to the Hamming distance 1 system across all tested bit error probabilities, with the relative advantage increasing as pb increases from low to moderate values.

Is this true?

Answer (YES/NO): YES